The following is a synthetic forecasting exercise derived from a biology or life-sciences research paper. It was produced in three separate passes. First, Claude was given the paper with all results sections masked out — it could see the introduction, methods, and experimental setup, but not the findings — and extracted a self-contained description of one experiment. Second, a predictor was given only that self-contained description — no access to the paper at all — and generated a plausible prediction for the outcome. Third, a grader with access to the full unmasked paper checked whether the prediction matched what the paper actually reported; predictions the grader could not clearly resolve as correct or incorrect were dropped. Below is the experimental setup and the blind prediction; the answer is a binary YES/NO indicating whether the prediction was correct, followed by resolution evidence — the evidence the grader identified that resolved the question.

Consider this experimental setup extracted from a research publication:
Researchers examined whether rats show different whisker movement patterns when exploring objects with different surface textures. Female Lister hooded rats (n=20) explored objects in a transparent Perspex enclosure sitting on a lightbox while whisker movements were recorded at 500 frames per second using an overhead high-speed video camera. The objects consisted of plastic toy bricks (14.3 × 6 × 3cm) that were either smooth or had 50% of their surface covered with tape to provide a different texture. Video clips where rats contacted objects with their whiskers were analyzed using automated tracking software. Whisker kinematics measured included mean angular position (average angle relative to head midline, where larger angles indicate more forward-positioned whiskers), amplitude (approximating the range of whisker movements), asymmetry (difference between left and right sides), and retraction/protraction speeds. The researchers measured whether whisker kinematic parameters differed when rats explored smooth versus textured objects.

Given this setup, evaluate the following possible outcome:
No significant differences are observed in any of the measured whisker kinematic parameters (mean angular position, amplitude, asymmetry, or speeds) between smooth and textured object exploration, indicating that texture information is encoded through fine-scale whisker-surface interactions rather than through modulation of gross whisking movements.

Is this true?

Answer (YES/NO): YES